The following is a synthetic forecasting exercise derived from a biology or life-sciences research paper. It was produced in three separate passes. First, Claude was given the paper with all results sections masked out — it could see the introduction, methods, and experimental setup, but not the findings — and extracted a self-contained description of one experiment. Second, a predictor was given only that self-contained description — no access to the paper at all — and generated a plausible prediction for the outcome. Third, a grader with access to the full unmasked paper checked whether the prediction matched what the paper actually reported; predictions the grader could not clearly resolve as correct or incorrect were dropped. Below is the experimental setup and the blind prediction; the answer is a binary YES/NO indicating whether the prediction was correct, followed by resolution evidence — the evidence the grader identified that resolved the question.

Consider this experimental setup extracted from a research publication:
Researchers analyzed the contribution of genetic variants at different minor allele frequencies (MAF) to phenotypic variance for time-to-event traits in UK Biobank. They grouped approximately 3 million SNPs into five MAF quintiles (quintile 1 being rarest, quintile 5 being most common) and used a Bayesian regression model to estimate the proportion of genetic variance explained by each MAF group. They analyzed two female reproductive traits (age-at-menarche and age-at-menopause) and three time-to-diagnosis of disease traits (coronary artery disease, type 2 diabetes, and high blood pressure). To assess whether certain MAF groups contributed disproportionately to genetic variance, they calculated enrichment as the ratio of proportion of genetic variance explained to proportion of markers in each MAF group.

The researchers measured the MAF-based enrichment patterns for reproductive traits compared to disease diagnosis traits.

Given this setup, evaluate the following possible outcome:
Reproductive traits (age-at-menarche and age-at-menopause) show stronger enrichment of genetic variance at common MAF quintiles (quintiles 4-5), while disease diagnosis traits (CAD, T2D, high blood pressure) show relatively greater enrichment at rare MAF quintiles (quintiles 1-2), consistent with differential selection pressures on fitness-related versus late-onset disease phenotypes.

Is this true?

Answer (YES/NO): NO